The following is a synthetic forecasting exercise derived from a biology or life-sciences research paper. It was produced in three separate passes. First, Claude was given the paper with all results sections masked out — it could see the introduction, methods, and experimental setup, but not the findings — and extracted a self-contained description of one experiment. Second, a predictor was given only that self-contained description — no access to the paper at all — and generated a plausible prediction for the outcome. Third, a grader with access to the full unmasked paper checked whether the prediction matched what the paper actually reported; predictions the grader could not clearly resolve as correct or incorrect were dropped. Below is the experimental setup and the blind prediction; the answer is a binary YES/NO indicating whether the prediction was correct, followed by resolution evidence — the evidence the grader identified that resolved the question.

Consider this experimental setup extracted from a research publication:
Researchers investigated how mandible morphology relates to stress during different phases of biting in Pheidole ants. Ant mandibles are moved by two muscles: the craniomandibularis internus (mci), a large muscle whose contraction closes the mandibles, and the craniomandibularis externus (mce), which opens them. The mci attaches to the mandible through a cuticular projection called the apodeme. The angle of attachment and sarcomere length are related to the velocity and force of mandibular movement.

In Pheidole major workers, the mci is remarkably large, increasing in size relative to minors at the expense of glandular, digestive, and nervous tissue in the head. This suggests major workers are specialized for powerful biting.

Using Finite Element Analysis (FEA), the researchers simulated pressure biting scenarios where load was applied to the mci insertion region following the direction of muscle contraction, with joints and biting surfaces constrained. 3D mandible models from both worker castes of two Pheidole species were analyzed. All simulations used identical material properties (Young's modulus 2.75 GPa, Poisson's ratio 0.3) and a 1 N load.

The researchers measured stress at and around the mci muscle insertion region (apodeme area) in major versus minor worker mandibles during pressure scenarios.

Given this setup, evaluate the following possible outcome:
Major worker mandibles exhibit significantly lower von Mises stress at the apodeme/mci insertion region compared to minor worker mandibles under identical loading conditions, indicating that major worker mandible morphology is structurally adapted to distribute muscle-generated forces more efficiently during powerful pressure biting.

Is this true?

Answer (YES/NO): NO